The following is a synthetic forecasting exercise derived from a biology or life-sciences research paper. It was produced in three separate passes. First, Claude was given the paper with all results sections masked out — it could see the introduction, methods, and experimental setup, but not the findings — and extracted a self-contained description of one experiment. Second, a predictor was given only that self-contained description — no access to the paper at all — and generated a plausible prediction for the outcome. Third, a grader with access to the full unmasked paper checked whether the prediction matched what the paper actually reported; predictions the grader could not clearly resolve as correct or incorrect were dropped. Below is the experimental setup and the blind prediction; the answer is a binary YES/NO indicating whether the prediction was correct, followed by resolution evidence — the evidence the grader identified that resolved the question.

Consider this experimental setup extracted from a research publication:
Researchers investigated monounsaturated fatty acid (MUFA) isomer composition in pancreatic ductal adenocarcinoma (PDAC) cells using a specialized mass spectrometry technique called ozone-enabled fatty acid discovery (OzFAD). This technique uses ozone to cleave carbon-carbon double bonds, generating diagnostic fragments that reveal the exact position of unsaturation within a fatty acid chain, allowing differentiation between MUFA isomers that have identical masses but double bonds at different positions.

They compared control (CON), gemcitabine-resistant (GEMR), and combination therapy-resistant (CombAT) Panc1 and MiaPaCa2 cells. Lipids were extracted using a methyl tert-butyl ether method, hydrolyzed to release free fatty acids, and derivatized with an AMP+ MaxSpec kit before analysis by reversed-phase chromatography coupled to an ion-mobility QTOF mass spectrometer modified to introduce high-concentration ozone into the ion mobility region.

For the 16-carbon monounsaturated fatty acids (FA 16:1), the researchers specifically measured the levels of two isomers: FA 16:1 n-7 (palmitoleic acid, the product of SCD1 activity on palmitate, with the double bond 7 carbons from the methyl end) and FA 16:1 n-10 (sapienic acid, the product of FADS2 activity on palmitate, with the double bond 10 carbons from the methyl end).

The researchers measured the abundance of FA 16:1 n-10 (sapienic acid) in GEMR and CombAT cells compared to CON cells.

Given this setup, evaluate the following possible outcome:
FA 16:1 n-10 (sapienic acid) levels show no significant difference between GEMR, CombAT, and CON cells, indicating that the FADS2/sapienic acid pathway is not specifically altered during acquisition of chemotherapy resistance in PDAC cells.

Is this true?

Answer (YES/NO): NO